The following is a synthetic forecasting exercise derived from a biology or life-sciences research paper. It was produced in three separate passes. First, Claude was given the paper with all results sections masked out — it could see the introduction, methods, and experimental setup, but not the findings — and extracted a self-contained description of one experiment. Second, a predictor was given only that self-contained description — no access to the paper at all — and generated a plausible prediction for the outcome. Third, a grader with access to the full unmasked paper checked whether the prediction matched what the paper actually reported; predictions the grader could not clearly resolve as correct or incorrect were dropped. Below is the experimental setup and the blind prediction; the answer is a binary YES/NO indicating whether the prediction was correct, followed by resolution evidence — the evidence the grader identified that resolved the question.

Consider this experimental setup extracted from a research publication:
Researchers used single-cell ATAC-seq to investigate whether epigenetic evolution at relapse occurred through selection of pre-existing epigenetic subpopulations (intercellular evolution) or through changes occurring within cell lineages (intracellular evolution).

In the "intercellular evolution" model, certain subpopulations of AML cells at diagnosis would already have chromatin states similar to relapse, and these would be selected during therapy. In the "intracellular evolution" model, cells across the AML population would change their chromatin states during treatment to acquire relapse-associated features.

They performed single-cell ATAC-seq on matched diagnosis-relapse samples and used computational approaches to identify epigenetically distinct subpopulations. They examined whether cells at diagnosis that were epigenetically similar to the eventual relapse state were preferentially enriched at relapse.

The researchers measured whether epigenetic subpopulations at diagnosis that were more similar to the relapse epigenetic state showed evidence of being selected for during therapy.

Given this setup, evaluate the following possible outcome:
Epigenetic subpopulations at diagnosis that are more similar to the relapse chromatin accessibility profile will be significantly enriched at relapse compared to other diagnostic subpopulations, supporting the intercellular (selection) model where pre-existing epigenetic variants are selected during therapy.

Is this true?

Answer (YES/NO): NO